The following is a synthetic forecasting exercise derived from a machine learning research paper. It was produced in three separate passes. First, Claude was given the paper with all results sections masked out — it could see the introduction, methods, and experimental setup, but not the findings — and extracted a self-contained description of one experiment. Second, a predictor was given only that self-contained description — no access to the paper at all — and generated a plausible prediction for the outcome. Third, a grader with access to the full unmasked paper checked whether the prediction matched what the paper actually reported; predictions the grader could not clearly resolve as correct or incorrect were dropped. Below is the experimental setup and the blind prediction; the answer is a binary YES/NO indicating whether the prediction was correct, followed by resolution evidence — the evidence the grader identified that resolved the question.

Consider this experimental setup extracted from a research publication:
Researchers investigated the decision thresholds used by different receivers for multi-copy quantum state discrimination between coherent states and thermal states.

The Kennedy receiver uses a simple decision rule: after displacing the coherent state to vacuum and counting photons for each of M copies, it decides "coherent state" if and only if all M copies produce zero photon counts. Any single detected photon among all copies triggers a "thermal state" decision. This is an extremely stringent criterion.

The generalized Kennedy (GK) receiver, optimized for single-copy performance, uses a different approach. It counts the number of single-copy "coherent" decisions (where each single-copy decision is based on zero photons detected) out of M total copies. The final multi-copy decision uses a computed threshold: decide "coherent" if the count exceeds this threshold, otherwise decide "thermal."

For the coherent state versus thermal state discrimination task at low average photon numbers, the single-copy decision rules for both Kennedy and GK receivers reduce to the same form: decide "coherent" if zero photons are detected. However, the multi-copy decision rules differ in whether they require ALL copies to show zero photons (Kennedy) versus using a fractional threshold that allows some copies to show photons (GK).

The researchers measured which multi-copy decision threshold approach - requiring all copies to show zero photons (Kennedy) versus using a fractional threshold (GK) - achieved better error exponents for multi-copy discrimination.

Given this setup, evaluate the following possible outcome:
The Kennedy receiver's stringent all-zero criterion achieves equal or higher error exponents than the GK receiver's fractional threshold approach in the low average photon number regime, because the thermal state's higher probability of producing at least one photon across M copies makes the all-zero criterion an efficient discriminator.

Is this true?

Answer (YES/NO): YES